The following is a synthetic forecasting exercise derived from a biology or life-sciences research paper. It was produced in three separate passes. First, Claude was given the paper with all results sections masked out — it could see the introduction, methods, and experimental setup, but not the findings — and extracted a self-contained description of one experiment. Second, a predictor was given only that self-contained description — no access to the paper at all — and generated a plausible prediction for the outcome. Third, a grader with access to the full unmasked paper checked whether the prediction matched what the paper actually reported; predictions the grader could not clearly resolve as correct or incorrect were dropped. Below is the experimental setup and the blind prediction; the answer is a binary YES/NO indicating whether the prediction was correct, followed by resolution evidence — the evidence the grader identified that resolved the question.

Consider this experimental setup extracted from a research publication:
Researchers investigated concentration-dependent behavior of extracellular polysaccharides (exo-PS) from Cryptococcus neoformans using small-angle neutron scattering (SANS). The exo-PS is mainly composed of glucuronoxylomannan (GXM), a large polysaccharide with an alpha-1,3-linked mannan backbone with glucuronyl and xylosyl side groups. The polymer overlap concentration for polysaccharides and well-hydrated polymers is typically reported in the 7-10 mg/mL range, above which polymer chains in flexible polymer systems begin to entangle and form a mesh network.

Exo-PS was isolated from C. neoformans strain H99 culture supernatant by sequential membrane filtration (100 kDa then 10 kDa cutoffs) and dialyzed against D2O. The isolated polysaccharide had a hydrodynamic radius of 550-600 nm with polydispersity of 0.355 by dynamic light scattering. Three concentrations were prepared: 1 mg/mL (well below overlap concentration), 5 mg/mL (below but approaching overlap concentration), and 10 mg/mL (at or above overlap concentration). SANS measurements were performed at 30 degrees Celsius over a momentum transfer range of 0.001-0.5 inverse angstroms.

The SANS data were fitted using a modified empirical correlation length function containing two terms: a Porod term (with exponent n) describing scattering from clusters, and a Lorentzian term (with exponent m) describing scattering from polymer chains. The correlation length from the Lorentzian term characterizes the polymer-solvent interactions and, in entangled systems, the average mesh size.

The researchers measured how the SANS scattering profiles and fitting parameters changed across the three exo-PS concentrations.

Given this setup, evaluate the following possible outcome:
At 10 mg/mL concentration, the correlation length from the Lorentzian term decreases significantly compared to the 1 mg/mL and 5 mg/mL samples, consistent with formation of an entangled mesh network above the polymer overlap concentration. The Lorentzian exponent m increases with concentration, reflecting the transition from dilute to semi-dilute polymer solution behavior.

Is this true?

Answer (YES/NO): NO